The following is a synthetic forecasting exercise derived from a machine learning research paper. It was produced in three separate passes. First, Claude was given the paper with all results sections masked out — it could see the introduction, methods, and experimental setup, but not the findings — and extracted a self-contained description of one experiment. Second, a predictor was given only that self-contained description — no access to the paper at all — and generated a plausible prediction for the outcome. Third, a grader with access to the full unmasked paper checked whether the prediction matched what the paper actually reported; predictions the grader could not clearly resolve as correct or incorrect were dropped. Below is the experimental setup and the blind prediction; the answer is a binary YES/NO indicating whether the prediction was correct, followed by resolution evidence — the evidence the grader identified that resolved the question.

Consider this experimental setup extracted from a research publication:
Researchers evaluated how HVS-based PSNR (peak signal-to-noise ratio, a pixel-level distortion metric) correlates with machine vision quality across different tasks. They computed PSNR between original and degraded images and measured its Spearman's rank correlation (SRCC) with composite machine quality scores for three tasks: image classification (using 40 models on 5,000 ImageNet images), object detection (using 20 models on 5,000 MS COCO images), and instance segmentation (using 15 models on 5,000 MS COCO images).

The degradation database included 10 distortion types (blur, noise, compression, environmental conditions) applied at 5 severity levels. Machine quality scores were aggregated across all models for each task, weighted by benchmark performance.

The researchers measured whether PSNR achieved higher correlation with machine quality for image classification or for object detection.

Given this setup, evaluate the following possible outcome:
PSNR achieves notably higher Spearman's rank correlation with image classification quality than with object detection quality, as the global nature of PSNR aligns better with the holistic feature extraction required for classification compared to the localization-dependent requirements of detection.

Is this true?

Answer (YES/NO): NO